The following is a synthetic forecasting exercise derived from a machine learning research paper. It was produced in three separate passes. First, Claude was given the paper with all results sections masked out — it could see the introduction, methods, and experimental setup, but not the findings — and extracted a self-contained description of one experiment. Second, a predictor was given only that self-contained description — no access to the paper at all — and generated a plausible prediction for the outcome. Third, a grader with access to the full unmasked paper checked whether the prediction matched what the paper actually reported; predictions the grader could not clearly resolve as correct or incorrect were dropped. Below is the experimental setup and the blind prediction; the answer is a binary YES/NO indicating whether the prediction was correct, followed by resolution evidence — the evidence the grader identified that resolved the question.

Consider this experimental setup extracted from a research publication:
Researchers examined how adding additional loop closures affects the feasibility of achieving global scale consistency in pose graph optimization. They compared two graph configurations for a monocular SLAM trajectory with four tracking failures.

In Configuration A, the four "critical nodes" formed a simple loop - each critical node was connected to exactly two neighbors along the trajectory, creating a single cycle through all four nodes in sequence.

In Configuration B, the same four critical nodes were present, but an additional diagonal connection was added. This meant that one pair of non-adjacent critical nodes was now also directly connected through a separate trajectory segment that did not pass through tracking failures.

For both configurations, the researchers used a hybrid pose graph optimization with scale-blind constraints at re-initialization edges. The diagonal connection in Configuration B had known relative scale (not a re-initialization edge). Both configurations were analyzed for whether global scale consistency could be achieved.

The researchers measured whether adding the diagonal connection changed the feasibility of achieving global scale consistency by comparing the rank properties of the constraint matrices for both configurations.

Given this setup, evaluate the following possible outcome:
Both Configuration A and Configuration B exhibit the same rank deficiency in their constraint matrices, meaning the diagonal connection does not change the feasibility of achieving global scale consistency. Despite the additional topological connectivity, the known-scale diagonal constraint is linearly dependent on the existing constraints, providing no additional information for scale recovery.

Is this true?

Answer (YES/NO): NO